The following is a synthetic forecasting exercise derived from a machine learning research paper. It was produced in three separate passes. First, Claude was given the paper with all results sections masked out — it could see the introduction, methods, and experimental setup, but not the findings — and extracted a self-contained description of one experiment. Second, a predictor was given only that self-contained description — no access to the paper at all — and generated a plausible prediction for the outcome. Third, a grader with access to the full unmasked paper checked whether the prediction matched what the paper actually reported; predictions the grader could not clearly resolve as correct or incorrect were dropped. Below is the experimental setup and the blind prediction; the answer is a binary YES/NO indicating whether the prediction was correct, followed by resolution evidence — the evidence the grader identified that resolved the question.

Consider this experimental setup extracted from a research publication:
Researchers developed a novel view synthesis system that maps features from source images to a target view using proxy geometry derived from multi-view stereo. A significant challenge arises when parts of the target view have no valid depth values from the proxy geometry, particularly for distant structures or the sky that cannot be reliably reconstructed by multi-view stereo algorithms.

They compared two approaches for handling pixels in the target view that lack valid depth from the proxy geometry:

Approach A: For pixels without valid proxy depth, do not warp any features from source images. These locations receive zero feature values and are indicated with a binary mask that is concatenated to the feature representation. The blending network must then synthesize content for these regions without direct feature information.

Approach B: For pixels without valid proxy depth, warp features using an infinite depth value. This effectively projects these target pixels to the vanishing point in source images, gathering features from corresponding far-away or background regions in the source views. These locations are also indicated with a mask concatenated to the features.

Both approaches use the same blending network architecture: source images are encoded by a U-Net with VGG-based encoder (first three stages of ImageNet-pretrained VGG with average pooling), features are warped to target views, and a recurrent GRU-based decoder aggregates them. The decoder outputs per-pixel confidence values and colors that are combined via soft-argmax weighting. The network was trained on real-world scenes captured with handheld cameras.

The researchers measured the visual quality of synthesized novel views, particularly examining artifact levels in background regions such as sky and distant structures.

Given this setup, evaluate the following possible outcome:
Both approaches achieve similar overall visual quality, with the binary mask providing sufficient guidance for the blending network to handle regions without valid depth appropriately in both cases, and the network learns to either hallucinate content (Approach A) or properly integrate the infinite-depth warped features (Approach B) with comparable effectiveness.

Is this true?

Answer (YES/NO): NO